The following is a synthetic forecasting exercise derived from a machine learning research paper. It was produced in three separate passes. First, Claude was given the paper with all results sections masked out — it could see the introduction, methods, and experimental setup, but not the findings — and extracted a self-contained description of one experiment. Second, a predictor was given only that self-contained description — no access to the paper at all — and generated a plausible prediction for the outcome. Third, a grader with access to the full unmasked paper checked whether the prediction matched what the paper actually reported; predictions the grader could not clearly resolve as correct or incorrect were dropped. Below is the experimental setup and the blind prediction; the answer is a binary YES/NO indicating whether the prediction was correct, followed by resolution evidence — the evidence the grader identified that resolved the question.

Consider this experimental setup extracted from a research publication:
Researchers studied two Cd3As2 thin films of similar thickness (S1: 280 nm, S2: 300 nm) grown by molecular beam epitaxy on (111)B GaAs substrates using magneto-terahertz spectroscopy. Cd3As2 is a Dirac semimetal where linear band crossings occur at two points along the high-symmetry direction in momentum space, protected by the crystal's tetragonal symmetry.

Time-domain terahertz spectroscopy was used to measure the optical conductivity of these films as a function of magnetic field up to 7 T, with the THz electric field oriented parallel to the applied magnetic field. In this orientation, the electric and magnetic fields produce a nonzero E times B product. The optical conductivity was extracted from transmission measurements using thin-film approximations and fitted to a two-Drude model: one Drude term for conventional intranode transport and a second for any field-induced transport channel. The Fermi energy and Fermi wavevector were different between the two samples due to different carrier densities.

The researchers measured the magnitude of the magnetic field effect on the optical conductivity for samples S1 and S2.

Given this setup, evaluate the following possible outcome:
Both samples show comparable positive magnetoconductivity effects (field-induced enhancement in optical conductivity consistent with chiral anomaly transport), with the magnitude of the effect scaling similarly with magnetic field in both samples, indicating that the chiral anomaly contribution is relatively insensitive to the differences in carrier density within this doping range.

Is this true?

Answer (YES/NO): NO